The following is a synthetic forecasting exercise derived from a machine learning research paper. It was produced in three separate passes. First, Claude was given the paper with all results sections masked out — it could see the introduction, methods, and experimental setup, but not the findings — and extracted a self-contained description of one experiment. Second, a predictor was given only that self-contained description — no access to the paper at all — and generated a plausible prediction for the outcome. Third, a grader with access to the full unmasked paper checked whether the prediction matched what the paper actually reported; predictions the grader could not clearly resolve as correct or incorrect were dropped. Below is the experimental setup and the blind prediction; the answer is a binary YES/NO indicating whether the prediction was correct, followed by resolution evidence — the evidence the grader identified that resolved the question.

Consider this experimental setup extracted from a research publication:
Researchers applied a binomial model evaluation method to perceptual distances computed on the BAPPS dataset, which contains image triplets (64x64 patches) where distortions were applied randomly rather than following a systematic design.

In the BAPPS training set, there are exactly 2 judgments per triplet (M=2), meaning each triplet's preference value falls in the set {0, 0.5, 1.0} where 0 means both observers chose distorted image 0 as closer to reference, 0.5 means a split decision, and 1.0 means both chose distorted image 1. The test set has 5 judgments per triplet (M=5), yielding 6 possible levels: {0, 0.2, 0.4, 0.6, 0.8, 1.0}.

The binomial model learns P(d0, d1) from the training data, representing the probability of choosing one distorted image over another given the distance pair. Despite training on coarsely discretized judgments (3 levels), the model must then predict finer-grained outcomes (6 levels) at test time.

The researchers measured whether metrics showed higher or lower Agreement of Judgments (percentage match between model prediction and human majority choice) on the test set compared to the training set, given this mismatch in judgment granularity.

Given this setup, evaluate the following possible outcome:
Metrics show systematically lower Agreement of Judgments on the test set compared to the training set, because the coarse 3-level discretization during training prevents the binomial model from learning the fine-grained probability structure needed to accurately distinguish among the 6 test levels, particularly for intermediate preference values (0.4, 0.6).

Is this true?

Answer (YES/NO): NO